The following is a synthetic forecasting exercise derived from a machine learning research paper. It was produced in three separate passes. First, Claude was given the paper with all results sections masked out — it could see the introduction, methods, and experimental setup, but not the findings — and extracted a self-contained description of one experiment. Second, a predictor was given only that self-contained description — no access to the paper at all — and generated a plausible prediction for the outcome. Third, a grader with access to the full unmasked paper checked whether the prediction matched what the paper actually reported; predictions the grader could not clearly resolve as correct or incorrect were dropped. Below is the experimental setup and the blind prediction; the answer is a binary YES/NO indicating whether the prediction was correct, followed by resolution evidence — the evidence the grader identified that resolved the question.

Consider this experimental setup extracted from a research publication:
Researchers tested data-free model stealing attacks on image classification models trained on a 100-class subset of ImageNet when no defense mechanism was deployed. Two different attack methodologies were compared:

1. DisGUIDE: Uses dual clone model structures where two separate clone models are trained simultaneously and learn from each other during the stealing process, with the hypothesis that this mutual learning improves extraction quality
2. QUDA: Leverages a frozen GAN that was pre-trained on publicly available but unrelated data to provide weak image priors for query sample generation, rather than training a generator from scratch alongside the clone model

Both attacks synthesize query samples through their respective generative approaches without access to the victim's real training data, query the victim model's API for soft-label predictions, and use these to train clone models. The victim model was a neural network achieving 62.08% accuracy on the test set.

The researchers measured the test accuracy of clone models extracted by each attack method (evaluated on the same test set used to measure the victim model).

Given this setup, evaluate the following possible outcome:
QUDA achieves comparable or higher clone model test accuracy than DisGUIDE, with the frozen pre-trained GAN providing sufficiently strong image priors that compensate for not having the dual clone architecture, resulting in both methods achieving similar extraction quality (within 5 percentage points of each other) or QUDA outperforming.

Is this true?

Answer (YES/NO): NO